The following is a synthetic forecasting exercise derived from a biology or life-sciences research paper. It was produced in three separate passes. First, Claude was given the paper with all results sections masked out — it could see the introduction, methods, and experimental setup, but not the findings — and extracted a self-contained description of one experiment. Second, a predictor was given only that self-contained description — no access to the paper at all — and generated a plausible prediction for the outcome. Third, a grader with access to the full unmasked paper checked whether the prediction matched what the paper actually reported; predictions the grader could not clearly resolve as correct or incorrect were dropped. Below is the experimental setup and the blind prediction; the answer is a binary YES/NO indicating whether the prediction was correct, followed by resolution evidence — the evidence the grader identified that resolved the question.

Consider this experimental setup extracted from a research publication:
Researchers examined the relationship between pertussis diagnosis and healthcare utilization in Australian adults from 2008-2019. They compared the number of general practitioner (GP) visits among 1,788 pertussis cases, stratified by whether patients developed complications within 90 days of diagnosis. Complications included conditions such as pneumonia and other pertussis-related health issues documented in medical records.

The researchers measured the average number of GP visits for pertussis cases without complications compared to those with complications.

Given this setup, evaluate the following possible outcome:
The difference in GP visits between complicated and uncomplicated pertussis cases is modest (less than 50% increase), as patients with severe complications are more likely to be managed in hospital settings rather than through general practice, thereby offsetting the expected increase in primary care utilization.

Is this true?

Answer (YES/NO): YES